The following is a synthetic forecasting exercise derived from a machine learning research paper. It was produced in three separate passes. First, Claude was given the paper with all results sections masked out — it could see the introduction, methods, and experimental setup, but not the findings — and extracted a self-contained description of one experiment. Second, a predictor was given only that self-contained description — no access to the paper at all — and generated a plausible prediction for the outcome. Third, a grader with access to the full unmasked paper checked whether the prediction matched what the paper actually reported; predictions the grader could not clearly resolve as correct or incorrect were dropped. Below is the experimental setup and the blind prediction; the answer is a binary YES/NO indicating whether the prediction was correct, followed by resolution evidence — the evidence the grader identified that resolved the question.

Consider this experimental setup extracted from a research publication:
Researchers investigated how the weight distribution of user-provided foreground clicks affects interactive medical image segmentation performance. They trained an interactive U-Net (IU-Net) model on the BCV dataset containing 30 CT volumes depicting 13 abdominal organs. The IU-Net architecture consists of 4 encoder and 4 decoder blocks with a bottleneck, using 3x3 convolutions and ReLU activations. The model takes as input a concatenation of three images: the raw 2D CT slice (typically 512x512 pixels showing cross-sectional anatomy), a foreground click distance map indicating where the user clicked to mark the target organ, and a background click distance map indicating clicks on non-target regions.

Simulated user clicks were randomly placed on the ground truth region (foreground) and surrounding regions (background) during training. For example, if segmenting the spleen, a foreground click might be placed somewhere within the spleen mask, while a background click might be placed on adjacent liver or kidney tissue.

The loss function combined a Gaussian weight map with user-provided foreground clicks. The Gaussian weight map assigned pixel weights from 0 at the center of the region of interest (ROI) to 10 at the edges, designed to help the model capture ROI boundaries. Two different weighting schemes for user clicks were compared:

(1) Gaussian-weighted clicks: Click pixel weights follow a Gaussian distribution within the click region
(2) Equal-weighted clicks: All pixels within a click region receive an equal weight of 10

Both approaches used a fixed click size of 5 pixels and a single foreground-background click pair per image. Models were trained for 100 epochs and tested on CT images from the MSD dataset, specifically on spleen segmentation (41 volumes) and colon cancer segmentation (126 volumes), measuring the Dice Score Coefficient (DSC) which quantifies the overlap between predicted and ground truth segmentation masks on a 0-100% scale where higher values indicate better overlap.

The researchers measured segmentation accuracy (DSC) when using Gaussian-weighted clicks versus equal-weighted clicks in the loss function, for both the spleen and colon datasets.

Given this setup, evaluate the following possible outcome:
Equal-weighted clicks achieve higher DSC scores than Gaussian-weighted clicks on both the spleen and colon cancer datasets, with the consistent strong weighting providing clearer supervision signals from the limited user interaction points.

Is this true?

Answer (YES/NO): YES